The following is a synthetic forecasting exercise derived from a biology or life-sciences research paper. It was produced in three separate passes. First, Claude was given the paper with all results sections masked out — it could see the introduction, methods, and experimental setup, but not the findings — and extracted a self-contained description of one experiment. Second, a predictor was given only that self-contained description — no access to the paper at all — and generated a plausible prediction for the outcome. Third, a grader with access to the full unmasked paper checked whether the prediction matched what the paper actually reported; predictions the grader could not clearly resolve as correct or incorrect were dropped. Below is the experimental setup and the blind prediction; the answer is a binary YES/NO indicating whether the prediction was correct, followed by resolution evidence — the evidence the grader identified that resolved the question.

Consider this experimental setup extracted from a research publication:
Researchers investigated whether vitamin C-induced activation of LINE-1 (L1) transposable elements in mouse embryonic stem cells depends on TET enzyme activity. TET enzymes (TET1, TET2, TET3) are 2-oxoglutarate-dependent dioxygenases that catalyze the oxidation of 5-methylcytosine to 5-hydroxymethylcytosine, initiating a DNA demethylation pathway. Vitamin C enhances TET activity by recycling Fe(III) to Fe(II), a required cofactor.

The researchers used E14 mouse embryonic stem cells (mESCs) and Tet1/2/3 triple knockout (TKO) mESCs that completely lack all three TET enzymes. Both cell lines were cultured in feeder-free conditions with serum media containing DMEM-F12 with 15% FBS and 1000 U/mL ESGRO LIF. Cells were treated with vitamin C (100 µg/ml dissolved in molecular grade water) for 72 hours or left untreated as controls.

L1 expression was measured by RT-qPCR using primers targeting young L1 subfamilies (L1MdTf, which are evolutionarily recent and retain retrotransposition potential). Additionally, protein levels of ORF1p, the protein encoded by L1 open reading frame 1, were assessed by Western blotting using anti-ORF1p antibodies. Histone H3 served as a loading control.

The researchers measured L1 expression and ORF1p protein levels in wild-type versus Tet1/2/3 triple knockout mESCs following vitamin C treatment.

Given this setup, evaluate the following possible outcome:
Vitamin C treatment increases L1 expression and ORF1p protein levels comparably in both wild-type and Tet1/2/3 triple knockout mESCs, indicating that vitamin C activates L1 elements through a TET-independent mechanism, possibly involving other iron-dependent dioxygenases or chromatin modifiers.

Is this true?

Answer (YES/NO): NO